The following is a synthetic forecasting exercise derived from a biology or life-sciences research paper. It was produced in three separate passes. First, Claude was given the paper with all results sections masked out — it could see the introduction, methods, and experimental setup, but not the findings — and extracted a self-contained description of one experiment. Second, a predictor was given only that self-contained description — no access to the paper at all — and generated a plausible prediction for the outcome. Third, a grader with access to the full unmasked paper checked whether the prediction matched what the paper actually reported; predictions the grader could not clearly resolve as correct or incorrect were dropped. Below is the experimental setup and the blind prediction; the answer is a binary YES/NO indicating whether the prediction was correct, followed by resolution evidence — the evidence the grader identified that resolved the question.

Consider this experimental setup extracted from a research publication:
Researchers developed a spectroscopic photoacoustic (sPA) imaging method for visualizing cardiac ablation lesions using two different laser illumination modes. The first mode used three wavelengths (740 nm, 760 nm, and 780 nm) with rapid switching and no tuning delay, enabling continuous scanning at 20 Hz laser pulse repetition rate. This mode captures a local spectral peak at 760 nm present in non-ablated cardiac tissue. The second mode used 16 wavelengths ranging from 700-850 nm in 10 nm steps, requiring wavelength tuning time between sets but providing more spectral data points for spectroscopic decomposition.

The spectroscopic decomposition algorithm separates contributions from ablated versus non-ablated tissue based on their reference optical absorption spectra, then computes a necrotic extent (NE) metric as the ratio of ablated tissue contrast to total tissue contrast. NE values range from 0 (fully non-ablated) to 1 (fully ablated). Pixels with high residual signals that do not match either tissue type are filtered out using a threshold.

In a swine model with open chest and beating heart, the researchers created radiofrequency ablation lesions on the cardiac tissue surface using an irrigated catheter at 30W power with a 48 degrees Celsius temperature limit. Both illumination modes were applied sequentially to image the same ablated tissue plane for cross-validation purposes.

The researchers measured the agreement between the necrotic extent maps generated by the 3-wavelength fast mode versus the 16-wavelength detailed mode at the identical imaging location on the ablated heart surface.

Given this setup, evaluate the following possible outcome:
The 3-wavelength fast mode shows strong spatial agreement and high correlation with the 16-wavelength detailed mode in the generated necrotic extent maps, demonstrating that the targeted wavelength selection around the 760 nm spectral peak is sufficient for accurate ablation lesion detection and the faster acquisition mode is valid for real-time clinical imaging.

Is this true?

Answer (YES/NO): YES